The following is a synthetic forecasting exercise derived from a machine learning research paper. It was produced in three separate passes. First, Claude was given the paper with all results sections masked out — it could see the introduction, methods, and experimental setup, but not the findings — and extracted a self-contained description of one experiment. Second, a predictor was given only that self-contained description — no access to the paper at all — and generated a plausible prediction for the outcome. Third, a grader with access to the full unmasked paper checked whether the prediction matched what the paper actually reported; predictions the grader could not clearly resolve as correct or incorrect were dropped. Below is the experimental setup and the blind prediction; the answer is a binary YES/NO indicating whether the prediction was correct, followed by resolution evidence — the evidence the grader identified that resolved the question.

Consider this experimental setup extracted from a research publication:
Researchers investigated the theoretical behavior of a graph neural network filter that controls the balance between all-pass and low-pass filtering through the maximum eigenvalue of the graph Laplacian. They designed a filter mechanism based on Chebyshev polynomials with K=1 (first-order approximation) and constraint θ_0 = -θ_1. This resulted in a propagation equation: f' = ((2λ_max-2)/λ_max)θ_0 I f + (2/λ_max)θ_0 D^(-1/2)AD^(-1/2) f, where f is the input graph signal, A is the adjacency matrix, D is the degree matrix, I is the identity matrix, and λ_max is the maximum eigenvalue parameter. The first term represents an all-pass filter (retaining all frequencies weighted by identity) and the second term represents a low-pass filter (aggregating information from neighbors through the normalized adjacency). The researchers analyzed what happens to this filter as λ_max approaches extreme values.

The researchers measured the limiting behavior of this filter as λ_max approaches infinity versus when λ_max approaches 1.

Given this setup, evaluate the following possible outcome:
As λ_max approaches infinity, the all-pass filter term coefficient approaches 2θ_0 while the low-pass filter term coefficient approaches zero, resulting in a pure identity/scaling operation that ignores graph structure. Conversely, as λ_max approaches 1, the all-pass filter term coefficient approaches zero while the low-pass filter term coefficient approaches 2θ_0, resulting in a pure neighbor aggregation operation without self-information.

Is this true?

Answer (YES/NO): NO